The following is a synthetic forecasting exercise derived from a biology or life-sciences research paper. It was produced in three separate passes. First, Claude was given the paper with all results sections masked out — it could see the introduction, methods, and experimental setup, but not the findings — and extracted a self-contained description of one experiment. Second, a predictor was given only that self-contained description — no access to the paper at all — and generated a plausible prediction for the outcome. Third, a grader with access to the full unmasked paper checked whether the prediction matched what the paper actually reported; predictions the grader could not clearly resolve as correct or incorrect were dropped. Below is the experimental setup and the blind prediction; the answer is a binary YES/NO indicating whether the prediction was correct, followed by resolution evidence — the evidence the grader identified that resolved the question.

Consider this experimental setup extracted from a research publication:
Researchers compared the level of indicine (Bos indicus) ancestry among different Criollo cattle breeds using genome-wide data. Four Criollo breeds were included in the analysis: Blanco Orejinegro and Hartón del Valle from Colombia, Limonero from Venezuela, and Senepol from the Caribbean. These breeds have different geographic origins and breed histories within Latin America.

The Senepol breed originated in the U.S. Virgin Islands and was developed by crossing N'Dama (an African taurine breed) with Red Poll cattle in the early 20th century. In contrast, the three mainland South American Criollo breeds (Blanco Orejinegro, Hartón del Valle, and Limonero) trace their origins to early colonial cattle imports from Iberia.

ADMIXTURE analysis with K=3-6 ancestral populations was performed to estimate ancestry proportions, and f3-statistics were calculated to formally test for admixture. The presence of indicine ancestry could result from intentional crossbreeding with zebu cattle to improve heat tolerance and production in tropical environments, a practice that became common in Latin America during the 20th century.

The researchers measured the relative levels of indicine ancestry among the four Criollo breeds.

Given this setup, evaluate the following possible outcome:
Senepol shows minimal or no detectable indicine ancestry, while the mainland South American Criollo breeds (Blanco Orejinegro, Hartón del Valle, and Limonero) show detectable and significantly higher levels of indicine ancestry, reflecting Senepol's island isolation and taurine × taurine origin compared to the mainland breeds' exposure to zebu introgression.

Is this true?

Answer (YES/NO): NO